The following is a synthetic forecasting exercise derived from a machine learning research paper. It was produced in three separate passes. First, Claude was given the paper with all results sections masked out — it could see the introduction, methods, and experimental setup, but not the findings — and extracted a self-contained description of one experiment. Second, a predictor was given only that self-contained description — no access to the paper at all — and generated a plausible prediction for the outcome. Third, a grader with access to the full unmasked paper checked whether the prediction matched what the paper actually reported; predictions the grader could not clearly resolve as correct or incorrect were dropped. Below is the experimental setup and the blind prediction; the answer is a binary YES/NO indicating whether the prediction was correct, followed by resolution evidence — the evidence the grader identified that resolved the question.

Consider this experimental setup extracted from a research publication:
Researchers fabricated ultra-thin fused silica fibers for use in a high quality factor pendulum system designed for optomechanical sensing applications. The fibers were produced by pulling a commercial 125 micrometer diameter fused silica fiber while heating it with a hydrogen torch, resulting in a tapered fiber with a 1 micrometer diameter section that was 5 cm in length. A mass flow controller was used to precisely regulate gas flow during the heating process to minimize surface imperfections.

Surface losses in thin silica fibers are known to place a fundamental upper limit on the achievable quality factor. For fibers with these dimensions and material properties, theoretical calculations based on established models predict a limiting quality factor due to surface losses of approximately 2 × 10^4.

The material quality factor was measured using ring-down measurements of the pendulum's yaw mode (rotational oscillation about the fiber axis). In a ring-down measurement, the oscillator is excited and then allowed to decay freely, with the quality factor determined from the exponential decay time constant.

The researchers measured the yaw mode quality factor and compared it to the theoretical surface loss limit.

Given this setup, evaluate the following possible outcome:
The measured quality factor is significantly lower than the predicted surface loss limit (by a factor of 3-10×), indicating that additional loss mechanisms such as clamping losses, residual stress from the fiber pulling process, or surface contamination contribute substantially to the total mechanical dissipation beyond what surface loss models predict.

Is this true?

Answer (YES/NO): NO